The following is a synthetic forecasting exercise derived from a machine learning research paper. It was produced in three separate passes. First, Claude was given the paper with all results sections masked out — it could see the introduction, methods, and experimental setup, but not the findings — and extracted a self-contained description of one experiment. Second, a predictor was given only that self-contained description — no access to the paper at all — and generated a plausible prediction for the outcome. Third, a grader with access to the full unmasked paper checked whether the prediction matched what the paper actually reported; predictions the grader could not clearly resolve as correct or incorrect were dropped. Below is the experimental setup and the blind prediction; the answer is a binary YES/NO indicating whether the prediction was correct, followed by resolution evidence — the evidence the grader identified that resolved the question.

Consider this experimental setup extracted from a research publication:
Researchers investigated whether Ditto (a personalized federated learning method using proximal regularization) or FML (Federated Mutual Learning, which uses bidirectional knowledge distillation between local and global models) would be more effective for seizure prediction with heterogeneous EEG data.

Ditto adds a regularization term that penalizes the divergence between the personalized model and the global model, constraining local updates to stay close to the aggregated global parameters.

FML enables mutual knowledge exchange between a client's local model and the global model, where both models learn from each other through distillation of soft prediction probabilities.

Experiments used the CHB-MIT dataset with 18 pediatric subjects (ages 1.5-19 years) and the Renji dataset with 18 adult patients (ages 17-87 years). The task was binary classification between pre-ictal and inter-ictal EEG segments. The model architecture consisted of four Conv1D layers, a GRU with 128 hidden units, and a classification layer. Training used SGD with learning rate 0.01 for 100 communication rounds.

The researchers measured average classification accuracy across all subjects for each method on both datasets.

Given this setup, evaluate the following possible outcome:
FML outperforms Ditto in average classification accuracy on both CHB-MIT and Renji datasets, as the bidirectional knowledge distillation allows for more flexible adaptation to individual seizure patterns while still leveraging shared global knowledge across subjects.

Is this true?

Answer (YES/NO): NO